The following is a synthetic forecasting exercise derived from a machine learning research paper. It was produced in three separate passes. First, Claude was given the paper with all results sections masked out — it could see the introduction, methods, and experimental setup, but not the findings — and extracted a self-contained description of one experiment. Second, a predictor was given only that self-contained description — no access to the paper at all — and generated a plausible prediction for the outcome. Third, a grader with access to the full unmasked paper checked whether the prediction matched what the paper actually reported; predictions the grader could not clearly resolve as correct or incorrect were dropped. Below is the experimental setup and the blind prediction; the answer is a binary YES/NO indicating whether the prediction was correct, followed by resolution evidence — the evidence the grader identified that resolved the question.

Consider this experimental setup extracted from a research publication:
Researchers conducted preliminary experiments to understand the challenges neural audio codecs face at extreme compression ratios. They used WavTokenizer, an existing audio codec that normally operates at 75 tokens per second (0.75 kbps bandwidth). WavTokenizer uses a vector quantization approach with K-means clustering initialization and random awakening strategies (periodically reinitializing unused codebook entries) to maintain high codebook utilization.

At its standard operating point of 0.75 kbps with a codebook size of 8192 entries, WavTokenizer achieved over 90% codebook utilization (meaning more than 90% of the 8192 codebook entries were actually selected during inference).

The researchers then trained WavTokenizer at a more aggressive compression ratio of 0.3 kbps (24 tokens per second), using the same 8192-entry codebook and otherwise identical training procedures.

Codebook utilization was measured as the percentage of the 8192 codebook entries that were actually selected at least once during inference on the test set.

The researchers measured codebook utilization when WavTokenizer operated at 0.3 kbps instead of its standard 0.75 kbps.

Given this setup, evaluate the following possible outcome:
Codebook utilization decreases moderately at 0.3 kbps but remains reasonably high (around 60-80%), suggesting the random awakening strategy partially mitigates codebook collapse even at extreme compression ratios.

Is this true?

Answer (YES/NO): NO